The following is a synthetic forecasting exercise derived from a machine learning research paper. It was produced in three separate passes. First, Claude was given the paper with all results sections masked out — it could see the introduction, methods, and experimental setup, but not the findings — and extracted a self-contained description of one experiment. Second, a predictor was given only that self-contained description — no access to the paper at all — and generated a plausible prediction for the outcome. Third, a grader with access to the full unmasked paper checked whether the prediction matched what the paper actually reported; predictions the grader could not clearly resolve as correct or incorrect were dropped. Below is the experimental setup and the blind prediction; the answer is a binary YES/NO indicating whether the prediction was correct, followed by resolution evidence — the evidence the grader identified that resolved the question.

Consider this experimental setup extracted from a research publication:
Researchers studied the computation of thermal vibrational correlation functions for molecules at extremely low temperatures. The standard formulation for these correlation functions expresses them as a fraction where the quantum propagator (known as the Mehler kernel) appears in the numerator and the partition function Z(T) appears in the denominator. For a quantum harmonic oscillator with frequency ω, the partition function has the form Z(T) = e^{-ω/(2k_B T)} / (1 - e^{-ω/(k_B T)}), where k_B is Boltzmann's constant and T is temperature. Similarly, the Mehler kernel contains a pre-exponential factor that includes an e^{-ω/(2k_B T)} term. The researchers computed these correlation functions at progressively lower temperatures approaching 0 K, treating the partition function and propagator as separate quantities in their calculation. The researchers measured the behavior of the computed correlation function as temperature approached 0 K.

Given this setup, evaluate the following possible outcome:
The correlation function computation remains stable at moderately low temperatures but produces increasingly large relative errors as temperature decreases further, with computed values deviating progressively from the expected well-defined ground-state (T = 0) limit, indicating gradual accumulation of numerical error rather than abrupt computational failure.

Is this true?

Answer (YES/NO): NO